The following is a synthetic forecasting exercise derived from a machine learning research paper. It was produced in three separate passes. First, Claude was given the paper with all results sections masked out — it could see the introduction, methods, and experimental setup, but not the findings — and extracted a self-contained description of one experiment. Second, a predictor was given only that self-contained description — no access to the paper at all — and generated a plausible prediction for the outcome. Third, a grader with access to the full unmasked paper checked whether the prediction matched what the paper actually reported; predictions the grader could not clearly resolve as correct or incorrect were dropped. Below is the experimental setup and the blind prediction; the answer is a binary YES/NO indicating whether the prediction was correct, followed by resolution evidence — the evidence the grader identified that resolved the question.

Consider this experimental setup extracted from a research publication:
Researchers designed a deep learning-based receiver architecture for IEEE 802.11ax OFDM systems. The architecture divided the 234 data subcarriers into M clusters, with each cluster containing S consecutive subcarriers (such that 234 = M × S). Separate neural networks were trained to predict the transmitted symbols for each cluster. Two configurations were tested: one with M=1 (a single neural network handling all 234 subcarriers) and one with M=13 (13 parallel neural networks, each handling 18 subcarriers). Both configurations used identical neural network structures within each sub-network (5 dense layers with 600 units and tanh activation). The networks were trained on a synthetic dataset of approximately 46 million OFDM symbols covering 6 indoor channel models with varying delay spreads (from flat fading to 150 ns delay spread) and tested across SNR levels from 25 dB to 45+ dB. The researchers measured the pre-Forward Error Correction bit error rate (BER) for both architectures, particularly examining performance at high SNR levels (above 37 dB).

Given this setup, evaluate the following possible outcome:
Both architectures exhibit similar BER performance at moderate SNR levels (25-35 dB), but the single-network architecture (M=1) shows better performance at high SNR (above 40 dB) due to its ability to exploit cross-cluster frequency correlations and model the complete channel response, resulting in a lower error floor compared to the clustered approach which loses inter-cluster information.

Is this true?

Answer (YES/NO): NO